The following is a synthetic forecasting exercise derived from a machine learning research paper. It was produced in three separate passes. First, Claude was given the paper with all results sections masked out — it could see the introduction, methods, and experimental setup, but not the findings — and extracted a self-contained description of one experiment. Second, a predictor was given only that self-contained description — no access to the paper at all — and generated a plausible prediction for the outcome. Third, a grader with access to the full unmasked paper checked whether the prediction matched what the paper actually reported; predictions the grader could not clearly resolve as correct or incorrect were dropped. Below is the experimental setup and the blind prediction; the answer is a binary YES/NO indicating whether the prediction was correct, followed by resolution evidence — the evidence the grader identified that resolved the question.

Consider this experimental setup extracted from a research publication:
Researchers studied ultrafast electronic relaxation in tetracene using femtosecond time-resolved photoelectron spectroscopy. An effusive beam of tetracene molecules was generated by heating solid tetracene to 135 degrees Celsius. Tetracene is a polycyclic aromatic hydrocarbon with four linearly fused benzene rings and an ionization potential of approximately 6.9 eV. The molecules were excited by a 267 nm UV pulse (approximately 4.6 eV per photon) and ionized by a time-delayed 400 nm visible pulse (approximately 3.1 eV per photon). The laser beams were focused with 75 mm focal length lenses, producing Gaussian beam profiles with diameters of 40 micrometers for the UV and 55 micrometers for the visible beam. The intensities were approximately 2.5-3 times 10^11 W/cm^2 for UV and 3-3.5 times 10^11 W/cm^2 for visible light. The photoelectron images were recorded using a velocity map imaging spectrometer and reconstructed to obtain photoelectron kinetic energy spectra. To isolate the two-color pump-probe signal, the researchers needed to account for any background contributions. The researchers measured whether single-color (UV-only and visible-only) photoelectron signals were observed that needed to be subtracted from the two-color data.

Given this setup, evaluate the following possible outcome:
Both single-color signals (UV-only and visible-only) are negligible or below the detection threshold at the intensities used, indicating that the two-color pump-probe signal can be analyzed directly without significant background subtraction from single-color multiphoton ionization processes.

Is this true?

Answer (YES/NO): NO